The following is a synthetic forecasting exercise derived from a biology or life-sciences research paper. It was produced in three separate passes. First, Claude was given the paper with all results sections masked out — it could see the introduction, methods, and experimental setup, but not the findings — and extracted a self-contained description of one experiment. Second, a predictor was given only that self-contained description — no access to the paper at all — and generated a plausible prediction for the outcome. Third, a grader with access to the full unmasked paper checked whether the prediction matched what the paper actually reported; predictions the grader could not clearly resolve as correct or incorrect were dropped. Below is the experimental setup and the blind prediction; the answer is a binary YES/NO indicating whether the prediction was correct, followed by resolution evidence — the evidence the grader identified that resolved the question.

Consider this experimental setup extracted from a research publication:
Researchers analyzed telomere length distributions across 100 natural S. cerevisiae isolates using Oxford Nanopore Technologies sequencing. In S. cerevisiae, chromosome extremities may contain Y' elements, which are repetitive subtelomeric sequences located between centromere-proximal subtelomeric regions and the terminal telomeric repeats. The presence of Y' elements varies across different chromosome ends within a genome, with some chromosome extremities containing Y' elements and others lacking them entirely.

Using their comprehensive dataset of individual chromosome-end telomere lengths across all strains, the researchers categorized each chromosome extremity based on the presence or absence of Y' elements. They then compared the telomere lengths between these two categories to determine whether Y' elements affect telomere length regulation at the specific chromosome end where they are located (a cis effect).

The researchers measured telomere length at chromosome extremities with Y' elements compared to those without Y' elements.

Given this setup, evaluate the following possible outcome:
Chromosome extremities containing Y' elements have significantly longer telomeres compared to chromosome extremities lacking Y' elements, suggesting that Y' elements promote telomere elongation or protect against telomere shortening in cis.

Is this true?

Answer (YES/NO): NO